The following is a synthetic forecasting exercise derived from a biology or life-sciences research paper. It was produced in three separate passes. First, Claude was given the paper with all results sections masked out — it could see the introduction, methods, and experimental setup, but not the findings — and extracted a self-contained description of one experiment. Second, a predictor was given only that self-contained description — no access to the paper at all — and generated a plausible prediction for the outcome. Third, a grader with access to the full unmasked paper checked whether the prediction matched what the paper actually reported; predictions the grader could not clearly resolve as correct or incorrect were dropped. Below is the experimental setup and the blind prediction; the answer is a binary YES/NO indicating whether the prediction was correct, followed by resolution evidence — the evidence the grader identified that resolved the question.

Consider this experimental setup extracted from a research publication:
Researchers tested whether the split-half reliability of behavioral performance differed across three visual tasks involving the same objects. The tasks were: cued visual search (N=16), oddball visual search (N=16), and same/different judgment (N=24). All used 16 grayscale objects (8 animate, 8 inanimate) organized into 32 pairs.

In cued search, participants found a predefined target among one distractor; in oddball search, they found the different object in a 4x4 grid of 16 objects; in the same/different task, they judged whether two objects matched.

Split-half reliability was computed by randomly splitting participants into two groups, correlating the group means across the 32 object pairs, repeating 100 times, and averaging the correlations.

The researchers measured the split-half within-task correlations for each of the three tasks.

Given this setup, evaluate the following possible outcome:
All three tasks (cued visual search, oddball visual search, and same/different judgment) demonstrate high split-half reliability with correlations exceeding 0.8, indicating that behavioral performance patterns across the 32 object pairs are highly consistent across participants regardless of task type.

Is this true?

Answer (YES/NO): YES